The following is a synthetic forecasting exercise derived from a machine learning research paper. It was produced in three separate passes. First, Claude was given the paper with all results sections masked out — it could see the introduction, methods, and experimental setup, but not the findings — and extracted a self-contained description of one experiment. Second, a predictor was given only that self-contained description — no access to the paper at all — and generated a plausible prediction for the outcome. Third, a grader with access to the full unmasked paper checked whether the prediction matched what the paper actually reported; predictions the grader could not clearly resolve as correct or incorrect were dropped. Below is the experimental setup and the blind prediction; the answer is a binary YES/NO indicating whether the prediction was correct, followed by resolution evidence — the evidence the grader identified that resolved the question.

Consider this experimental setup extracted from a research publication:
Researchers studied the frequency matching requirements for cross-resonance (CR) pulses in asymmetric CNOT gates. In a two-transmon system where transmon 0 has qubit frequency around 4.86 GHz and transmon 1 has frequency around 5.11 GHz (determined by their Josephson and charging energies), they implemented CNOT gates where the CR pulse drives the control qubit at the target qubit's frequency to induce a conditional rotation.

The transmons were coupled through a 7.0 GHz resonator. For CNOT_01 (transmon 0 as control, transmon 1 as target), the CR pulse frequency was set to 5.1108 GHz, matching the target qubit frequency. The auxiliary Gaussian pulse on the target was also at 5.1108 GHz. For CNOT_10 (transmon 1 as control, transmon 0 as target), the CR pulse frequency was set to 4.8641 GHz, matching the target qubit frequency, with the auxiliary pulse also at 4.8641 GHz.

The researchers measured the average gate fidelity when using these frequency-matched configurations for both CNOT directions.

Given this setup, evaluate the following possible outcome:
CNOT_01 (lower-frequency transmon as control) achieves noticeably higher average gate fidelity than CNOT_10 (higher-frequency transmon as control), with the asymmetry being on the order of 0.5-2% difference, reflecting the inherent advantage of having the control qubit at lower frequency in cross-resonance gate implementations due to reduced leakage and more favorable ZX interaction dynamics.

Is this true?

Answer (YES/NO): NO